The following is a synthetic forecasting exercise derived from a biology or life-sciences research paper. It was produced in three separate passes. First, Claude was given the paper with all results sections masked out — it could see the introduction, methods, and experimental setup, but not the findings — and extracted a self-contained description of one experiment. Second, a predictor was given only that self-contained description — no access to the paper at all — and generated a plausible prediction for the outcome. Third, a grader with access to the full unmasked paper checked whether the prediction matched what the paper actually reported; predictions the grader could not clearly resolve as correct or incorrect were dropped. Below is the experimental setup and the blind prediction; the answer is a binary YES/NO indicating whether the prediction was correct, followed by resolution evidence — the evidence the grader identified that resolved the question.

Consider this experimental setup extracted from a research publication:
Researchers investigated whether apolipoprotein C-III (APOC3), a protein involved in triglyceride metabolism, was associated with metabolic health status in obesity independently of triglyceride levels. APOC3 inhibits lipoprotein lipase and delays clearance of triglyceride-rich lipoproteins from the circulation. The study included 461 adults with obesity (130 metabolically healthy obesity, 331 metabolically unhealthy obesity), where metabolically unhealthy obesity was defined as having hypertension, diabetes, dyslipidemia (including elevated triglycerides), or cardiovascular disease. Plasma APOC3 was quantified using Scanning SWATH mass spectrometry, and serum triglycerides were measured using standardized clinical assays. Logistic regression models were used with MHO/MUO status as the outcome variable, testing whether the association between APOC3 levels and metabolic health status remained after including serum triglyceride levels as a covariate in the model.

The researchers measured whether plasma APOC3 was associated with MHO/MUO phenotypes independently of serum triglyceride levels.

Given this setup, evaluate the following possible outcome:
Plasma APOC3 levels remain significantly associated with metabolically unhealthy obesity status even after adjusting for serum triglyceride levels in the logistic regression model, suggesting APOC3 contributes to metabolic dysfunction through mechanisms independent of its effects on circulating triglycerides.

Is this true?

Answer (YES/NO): YES